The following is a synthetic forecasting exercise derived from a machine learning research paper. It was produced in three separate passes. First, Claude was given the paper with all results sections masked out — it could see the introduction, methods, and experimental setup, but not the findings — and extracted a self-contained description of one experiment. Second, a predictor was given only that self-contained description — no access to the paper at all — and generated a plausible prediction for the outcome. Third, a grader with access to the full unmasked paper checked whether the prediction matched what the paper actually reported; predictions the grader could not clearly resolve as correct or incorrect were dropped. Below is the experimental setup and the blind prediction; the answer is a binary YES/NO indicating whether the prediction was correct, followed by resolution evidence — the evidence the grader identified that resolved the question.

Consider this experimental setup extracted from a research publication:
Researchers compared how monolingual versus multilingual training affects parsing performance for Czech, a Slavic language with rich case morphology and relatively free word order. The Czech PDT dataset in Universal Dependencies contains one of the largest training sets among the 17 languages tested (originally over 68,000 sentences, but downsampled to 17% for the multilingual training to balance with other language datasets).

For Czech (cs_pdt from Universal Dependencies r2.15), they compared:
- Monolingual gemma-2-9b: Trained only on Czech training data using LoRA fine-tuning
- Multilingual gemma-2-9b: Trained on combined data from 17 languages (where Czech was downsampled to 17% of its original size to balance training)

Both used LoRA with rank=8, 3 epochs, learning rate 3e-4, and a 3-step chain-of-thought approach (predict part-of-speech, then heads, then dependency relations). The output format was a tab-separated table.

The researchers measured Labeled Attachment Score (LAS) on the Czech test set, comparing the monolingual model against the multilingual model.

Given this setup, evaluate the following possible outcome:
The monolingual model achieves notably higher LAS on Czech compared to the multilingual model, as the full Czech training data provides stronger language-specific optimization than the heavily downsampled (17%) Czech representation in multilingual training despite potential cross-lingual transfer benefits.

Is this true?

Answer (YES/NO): YES